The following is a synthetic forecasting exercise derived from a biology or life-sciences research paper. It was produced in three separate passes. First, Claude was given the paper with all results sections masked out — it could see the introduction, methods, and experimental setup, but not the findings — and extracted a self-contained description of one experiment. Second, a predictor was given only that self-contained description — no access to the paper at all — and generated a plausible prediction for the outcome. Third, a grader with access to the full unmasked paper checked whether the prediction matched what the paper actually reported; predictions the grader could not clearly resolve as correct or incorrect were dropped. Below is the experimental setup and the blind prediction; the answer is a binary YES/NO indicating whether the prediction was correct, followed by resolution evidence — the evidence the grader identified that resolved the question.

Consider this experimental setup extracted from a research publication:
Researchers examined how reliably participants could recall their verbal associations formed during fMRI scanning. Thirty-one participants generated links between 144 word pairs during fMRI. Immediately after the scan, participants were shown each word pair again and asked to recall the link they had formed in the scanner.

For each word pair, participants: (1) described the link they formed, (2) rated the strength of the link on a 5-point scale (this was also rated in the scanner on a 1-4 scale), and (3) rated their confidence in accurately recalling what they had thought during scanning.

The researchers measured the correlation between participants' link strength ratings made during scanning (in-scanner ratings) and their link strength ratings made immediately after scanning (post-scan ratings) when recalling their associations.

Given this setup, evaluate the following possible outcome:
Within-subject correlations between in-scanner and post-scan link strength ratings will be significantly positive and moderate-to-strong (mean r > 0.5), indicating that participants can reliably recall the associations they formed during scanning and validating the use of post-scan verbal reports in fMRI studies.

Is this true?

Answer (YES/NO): YES